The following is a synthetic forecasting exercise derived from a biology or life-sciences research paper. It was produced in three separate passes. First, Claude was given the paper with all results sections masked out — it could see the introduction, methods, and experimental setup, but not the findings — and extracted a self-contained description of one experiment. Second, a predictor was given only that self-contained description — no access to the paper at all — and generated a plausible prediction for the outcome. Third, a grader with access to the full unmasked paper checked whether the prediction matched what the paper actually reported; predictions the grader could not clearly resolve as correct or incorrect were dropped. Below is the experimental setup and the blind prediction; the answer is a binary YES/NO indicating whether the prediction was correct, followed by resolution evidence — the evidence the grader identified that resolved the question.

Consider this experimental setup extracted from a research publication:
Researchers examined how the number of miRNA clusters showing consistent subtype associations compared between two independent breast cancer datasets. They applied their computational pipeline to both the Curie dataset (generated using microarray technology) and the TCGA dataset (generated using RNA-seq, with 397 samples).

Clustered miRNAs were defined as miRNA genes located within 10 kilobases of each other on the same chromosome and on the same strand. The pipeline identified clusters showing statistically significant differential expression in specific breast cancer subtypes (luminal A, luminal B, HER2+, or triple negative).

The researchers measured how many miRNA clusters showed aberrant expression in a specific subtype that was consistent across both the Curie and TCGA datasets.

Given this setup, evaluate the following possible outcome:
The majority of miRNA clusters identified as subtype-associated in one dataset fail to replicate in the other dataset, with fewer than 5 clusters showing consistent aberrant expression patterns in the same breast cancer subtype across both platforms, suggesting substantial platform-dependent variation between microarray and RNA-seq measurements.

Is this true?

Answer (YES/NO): NO